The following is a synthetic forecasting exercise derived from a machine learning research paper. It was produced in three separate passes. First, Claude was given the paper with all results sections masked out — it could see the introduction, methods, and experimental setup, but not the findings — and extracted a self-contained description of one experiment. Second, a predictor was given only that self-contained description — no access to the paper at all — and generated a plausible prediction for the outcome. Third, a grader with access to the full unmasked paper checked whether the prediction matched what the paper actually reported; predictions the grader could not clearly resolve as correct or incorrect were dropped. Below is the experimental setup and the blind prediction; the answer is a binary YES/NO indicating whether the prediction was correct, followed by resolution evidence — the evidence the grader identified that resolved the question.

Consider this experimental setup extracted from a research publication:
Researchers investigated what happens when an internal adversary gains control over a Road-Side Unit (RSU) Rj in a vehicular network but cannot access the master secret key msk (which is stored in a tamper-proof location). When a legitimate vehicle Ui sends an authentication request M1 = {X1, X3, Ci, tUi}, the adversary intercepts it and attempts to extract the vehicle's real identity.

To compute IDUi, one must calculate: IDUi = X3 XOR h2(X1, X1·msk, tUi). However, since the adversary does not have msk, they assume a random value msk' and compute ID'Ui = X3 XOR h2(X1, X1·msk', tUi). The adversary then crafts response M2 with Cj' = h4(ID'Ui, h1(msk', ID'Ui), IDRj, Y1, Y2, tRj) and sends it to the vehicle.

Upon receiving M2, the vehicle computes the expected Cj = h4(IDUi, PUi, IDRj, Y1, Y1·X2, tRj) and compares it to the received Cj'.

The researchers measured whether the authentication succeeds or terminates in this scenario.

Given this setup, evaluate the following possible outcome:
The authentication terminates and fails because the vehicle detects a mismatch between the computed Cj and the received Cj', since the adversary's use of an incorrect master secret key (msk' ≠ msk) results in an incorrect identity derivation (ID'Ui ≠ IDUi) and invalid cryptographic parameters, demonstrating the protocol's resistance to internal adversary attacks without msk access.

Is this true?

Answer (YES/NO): YES